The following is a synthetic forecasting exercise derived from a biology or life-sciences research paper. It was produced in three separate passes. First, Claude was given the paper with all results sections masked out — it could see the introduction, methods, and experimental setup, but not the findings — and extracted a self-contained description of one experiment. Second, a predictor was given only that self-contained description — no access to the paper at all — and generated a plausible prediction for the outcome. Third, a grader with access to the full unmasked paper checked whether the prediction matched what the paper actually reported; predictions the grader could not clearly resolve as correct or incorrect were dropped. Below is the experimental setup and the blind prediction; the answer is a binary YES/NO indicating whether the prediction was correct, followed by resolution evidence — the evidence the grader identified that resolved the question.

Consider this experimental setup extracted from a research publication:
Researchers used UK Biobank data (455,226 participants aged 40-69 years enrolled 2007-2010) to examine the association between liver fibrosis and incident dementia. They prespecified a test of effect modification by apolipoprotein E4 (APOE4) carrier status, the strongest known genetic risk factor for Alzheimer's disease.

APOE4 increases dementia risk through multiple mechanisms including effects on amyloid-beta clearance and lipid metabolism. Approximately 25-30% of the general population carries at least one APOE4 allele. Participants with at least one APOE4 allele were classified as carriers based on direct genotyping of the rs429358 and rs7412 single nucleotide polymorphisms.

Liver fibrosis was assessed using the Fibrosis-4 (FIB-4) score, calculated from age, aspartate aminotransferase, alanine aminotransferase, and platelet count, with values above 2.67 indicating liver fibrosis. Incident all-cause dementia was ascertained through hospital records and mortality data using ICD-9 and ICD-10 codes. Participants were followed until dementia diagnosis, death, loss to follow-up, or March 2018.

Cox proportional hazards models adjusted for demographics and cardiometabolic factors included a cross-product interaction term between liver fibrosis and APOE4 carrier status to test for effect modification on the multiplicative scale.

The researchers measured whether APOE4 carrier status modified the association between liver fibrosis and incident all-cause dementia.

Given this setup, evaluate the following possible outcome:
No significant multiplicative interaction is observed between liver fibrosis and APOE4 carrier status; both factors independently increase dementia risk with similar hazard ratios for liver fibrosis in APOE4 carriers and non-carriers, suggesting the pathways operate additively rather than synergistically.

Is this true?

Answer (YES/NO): YES